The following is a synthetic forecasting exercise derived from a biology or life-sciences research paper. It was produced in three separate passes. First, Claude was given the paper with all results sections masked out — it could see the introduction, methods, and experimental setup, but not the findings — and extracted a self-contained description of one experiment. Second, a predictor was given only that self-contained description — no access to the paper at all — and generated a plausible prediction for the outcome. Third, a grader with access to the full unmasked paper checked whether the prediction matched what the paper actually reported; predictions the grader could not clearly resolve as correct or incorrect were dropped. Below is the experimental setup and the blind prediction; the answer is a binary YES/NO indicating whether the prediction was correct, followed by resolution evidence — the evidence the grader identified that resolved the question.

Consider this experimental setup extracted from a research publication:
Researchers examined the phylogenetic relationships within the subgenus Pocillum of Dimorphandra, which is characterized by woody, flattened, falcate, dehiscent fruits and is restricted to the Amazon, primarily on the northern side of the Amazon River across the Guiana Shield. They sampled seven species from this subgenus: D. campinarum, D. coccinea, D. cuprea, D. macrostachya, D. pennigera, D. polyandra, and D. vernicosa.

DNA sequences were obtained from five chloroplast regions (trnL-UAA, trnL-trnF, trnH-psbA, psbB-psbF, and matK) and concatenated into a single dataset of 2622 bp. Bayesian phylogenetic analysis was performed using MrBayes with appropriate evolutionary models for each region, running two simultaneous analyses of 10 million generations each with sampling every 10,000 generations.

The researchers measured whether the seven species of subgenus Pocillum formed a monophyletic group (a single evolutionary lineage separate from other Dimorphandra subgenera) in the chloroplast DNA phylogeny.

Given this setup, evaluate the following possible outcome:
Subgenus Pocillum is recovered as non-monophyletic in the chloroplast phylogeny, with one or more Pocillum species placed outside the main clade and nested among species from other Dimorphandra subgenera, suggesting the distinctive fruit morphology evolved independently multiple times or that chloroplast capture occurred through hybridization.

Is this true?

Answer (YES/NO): NO